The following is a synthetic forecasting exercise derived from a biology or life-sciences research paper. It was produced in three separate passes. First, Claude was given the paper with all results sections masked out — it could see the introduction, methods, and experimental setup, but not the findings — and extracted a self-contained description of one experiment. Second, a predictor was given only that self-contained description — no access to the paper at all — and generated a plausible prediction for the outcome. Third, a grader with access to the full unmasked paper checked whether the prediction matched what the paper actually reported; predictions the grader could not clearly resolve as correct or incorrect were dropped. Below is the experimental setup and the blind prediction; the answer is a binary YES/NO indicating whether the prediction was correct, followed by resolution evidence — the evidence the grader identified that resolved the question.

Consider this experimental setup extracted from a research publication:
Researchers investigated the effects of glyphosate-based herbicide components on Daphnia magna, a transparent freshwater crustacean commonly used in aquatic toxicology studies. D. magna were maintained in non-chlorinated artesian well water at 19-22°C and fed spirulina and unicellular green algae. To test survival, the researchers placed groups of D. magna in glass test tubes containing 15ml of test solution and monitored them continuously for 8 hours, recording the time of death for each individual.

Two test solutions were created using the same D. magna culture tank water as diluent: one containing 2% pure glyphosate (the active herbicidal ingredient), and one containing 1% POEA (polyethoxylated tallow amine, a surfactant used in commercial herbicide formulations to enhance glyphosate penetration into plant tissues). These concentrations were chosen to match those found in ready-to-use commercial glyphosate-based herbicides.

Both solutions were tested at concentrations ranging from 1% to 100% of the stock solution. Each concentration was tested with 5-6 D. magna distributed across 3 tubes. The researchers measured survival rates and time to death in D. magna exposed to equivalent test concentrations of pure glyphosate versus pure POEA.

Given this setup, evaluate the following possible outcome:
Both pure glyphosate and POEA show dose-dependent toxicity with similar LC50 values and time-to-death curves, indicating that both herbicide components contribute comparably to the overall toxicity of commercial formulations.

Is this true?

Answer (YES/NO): NO